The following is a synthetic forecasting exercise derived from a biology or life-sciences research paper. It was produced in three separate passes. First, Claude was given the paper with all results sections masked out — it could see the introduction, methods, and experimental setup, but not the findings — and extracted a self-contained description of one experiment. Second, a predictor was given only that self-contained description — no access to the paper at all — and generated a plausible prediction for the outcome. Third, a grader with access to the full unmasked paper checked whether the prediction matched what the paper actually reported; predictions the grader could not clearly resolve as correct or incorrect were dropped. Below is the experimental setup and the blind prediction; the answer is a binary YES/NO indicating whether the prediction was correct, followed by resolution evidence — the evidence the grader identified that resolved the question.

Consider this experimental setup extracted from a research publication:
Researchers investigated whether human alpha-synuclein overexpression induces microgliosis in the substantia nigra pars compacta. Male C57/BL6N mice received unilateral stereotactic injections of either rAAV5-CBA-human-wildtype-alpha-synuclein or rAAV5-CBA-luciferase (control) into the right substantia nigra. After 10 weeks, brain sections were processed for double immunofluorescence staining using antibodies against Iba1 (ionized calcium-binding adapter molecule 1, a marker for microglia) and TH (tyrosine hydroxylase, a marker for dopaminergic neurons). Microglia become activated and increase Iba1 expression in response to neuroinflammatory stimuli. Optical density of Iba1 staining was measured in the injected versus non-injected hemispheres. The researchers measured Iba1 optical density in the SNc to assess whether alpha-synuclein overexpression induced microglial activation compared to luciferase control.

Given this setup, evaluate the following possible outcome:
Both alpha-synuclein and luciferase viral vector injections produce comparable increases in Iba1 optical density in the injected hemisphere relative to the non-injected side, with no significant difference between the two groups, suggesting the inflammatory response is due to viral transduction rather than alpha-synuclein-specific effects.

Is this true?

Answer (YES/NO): NO